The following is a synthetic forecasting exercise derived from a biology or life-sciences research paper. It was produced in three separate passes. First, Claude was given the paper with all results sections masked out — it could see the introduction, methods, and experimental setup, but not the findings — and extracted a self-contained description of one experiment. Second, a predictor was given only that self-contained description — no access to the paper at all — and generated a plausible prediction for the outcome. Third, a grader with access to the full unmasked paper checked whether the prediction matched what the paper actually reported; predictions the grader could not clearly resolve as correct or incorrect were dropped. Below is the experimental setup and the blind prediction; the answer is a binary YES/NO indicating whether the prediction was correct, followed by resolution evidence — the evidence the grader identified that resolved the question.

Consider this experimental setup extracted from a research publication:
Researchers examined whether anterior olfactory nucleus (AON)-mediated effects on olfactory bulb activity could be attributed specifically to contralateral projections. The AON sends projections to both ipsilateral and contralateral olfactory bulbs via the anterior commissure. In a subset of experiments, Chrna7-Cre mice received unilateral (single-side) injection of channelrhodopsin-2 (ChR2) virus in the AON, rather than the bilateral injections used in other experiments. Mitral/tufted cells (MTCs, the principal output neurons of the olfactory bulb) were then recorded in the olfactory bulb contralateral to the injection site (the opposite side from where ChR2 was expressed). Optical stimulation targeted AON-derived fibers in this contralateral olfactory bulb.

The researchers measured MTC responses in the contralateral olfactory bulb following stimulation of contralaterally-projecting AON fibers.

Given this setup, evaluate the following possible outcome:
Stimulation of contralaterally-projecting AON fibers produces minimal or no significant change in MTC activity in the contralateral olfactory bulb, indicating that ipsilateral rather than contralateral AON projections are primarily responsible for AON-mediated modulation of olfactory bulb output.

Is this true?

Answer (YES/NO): NO